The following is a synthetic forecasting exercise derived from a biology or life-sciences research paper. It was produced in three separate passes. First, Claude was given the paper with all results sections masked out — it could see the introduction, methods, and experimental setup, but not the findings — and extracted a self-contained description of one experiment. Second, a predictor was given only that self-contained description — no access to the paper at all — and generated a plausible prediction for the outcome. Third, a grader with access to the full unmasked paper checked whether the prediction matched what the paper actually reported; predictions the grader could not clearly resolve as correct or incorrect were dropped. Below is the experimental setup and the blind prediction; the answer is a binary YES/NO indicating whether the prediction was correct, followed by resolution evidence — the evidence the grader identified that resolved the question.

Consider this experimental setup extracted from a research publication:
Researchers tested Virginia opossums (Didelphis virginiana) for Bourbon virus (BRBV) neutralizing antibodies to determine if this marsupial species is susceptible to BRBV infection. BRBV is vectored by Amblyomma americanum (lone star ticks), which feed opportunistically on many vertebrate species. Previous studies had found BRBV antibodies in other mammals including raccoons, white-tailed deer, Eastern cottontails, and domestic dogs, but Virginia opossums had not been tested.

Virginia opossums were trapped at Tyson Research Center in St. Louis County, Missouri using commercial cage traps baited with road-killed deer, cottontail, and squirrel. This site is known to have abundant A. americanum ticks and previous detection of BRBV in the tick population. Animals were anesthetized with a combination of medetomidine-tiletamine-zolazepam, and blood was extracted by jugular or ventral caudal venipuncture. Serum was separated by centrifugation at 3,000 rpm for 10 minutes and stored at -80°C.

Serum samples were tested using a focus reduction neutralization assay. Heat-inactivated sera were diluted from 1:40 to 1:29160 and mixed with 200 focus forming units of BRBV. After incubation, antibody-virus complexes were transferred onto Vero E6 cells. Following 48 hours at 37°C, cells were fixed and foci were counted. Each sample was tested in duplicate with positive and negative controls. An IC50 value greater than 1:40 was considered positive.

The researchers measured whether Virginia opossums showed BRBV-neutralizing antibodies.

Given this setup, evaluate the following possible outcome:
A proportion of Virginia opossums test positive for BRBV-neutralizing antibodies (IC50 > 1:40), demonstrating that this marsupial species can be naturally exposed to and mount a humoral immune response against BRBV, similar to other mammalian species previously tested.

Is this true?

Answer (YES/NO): NO